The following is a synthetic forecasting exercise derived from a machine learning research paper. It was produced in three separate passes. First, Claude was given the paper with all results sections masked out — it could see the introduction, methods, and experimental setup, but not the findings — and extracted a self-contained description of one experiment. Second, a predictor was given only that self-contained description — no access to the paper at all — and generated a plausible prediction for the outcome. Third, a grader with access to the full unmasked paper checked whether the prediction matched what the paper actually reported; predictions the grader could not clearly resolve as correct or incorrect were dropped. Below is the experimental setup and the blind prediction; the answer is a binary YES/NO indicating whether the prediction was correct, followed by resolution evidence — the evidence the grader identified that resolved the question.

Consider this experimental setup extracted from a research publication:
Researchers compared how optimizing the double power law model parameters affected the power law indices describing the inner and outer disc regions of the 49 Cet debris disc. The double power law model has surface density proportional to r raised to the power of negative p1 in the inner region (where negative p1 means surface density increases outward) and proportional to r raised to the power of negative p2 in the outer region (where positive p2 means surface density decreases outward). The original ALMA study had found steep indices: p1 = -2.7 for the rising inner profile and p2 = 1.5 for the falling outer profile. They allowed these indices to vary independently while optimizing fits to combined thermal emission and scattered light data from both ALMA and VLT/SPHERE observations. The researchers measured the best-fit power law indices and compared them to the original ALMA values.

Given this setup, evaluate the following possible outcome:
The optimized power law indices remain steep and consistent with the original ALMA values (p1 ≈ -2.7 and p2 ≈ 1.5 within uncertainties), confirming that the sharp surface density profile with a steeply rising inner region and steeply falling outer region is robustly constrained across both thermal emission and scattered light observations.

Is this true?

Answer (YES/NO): NO